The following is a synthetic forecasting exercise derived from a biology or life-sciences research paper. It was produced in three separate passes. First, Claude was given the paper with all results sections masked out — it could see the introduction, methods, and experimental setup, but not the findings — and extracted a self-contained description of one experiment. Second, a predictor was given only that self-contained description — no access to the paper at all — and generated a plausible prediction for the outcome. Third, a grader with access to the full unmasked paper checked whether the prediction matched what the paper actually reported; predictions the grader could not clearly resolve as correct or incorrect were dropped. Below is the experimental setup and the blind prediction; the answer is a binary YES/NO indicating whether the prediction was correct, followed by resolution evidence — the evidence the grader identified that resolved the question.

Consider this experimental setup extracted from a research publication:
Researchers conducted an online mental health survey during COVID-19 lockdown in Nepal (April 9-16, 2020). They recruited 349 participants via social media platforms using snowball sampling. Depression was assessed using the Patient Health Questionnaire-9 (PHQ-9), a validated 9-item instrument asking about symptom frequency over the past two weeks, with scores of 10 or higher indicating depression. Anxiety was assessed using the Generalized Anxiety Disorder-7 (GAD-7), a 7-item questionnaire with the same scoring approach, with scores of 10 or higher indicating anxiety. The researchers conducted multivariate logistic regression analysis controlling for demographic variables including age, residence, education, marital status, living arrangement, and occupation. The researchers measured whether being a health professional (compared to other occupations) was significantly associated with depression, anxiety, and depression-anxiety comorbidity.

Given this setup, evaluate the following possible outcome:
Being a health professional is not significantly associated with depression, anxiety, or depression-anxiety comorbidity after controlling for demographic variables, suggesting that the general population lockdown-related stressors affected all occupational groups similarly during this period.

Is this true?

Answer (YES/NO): NO